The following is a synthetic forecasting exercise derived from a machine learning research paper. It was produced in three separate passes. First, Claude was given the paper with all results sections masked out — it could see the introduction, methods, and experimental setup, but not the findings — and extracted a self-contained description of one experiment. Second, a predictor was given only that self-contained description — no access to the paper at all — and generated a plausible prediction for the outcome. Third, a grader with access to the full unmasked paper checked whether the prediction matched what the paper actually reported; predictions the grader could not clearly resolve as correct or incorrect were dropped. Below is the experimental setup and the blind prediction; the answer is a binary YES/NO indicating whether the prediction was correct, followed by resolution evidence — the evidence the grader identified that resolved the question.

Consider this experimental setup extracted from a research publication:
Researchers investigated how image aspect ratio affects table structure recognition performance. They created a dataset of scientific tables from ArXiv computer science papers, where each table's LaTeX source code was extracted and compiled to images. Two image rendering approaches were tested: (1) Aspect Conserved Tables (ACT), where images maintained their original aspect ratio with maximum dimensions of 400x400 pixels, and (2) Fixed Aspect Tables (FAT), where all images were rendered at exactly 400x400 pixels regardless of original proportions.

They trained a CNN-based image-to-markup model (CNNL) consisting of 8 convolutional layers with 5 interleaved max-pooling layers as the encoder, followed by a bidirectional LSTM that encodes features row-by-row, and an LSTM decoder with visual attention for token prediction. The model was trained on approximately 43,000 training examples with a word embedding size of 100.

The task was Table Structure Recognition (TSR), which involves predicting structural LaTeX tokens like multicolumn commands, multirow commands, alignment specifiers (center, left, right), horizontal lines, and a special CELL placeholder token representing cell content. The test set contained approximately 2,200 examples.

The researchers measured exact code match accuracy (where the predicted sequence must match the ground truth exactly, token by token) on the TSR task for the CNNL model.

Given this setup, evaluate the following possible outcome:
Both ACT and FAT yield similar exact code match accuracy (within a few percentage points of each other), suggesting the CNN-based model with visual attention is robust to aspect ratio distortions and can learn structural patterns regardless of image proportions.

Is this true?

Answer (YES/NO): NO